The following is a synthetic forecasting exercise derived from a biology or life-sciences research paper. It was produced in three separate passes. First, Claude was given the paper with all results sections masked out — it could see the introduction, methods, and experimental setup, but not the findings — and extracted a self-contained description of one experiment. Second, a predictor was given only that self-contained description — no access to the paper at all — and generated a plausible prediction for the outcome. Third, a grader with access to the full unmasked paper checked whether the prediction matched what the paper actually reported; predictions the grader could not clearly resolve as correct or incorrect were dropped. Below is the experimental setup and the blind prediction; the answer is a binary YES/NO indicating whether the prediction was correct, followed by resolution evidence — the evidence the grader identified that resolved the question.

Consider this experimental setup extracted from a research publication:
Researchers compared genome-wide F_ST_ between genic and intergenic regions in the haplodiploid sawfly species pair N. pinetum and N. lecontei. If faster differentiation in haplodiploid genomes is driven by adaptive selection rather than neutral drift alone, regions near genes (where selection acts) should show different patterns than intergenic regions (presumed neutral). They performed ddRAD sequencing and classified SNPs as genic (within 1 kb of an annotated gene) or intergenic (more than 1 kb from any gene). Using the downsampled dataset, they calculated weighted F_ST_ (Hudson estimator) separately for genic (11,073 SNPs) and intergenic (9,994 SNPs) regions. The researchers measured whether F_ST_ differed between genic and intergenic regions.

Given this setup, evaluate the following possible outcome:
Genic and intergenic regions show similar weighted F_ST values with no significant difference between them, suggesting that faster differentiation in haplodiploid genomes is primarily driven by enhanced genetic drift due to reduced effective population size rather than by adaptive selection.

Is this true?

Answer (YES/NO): NO